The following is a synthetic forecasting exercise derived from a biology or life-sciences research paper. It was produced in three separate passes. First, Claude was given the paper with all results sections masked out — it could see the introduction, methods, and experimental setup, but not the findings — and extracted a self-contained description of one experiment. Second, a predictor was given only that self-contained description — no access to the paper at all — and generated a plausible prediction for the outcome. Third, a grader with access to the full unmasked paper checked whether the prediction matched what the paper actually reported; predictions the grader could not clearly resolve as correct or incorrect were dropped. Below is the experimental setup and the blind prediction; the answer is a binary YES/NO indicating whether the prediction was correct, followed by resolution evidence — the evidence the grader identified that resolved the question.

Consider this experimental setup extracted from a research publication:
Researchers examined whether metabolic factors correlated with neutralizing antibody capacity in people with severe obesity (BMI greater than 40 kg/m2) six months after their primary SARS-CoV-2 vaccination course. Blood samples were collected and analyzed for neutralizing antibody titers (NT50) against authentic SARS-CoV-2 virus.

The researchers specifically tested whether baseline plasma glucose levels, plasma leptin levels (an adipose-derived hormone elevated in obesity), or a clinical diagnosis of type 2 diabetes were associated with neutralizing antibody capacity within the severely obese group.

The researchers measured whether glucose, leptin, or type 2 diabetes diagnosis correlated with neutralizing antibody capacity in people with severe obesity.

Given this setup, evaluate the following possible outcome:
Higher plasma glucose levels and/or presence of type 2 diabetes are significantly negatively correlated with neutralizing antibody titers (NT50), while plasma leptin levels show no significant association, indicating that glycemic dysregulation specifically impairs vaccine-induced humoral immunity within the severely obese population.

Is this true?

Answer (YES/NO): NO